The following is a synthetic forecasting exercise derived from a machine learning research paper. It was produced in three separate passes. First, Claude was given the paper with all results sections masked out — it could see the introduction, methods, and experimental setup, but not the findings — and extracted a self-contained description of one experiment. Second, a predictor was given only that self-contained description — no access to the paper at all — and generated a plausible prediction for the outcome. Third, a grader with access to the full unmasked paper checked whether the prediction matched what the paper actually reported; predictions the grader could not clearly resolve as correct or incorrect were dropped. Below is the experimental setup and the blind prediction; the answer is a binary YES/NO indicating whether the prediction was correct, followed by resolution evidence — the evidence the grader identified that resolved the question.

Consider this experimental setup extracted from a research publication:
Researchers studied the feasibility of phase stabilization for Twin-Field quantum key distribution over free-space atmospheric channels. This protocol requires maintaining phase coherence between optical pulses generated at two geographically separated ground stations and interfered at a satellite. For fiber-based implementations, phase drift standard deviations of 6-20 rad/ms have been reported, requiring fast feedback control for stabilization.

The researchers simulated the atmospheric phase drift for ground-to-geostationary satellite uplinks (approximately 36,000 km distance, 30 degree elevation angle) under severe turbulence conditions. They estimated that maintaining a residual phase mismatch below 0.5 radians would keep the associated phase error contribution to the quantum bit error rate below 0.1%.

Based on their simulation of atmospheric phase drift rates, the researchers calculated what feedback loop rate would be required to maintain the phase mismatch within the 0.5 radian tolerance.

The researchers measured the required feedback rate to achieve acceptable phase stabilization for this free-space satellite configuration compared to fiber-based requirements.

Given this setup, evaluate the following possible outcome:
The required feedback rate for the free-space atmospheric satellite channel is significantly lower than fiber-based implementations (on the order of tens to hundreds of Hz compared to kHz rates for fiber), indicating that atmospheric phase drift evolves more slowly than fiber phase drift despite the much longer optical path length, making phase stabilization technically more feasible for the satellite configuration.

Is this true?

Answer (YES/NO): NO